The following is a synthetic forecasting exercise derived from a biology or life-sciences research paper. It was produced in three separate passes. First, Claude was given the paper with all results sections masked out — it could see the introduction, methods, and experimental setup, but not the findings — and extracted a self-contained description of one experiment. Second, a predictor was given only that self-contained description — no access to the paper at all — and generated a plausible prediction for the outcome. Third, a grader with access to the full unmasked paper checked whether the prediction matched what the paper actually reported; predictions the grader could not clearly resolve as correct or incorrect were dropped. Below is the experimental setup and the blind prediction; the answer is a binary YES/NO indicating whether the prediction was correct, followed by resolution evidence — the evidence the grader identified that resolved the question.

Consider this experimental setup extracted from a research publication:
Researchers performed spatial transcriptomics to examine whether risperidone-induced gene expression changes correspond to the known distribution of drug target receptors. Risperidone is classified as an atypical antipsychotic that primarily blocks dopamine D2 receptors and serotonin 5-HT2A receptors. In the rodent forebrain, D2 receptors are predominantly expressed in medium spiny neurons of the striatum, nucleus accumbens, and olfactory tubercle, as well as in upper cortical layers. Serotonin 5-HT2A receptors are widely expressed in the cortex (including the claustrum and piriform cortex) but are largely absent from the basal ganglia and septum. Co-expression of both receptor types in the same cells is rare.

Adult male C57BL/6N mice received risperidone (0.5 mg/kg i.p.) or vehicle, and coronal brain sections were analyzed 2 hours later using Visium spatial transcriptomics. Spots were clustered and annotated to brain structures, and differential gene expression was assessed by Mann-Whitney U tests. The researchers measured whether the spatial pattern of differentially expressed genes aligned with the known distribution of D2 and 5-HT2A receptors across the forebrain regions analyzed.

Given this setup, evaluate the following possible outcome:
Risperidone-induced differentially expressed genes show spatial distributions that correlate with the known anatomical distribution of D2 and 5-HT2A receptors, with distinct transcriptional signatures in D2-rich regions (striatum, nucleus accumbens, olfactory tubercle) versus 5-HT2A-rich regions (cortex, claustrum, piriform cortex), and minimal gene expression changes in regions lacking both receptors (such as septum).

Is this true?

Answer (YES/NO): NO